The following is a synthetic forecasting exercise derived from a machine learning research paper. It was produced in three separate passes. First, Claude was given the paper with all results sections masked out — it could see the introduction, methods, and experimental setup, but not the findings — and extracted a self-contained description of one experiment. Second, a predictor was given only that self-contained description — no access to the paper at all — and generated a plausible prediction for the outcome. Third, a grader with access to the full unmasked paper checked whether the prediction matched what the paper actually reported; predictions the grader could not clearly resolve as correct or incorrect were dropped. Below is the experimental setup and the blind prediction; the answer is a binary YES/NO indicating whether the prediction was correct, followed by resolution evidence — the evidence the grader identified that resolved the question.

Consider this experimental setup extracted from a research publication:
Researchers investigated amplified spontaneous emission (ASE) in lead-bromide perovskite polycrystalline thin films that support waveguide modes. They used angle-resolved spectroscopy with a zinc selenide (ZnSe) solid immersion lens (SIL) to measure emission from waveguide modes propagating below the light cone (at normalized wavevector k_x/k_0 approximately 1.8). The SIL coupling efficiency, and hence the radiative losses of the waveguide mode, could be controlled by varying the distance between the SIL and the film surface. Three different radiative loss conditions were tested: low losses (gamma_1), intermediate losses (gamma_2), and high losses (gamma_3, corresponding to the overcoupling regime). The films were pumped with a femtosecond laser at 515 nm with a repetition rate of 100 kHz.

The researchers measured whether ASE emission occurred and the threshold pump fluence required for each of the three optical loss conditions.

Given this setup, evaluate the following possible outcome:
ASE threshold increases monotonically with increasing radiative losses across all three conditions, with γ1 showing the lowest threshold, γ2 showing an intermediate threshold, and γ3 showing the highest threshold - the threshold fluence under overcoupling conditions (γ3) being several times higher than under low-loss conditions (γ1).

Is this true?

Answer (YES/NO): NO